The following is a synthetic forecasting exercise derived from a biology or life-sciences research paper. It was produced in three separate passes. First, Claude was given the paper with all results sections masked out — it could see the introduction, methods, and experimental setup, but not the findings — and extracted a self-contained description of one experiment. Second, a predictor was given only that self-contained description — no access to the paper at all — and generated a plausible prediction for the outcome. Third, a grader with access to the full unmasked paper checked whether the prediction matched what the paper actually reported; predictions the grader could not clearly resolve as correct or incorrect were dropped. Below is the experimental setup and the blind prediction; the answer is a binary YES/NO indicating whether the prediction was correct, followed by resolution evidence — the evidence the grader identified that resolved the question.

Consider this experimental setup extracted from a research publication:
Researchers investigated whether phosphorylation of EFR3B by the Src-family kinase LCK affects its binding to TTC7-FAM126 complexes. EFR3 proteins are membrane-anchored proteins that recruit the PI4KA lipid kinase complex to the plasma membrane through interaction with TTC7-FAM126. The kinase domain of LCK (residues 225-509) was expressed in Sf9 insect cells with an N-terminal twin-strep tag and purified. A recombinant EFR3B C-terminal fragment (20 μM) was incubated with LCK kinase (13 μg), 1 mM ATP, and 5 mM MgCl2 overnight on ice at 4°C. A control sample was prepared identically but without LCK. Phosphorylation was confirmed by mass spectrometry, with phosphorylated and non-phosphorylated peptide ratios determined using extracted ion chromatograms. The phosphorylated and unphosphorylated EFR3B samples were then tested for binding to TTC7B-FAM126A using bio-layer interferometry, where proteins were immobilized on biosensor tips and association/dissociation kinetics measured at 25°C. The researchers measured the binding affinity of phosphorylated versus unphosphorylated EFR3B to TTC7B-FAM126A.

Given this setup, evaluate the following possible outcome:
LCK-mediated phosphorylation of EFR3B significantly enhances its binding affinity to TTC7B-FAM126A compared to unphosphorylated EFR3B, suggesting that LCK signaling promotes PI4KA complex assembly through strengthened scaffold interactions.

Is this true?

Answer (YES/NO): NO